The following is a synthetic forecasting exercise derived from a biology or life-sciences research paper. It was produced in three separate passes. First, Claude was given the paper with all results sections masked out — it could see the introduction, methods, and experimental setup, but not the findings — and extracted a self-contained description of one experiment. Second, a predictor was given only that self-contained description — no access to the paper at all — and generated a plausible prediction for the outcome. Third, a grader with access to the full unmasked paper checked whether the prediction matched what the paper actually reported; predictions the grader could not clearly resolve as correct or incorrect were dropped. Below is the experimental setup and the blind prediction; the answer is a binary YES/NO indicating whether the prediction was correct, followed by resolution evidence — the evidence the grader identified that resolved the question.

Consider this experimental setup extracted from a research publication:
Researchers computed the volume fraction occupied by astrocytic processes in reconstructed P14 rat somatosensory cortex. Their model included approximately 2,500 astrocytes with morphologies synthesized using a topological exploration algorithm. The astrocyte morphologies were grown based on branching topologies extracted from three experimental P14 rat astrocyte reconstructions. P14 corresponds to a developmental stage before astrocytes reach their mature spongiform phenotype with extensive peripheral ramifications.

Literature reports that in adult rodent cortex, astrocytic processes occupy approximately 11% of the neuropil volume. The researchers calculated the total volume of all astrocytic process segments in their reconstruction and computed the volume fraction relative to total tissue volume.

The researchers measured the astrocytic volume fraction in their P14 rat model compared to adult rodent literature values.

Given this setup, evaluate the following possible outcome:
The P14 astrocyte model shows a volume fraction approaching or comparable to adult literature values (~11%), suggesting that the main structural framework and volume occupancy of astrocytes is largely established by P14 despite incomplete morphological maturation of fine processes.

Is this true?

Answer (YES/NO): NO